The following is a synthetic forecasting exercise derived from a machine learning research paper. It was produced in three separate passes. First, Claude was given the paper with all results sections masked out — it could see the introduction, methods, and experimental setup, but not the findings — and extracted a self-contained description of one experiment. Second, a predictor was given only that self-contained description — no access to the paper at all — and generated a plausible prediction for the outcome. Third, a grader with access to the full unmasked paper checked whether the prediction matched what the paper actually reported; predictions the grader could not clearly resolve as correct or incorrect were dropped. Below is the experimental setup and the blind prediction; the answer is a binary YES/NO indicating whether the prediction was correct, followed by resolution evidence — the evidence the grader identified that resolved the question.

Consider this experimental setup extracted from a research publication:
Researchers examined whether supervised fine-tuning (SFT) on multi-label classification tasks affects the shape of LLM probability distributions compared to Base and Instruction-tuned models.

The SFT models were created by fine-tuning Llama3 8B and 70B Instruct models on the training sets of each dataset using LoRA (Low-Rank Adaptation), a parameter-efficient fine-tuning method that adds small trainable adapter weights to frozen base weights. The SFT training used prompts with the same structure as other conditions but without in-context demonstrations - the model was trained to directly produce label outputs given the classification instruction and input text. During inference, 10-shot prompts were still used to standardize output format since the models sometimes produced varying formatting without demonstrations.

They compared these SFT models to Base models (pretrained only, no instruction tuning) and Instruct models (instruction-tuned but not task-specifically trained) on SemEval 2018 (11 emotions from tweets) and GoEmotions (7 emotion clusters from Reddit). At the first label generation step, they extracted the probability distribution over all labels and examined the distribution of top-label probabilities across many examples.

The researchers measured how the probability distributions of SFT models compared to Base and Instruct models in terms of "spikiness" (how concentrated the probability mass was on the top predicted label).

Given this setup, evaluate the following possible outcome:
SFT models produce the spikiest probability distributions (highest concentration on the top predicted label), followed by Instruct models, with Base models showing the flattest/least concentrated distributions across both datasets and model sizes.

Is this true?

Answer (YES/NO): NO